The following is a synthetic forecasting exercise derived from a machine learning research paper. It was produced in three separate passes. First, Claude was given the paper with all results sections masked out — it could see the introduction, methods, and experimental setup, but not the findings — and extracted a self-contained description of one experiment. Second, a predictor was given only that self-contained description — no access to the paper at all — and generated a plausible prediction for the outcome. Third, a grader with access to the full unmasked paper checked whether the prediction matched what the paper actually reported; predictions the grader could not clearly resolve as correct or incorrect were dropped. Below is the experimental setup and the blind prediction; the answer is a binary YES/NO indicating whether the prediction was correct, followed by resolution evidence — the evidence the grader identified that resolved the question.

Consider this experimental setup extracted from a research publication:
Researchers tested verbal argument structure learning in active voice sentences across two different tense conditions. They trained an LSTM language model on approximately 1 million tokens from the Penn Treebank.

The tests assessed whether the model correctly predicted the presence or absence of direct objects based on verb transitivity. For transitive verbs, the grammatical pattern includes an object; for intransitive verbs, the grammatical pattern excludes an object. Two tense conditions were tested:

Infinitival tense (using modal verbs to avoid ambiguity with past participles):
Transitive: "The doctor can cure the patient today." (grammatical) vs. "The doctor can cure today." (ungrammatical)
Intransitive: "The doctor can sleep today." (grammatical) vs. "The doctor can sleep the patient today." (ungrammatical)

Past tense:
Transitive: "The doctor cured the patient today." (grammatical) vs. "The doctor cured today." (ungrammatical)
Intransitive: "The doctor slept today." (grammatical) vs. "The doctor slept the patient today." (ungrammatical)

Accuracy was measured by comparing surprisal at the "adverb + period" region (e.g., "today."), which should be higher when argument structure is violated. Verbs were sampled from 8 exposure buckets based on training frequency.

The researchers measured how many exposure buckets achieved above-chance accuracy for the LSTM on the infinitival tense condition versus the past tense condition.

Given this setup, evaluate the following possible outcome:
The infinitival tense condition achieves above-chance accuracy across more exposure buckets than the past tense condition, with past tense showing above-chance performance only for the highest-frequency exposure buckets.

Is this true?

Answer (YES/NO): NO